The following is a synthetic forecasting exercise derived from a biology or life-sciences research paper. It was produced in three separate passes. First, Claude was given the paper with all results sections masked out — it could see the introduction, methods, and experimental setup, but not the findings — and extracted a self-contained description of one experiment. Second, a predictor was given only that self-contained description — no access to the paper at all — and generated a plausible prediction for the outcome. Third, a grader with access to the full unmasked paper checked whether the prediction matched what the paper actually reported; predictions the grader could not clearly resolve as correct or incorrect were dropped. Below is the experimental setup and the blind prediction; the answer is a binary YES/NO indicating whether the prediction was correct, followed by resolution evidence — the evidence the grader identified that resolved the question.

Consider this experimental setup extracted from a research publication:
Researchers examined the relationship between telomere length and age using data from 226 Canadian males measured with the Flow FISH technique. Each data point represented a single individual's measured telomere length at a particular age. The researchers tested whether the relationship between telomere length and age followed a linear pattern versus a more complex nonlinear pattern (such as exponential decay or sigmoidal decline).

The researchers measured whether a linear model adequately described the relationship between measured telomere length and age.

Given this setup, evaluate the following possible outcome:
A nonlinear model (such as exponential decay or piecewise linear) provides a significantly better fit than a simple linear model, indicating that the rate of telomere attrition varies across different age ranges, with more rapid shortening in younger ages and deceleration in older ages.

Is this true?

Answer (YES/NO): NO